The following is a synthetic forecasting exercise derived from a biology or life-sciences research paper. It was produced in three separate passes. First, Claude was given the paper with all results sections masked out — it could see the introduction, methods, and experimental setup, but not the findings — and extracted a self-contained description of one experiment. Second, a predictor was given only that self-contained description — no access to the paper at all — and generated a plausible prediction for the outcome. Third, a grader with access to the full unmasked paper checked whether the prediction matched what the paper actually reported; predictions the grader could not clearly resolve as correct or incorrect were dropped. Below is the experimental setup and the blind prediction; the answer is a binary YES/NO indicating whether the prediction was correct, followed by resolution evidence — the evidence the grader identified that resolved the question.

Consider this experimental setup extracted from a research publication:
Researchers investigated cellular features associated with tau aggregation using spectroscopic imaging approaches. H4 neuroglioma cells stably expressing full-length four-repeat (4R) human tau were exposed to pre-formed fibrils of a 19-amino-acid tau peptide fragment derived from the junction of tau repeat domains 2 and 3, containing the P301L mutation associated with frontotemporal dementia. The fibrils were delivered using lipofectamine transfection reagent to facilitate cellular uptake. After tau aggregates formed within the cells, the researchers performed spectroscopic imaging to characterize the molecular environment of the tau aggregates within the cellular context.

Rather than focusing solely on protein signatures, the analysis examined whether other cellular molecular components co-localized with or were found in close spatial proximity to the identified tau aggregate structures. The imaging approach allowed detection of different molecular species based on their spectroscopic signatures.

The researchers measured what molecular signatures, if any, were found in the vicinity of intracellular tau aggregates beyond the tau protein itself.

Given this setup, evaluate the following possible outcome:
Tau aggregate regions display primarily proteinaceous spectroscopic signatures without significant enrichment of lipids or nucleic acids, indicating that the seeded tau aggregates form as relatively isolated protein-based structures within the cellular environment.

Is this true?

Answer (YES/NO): NO